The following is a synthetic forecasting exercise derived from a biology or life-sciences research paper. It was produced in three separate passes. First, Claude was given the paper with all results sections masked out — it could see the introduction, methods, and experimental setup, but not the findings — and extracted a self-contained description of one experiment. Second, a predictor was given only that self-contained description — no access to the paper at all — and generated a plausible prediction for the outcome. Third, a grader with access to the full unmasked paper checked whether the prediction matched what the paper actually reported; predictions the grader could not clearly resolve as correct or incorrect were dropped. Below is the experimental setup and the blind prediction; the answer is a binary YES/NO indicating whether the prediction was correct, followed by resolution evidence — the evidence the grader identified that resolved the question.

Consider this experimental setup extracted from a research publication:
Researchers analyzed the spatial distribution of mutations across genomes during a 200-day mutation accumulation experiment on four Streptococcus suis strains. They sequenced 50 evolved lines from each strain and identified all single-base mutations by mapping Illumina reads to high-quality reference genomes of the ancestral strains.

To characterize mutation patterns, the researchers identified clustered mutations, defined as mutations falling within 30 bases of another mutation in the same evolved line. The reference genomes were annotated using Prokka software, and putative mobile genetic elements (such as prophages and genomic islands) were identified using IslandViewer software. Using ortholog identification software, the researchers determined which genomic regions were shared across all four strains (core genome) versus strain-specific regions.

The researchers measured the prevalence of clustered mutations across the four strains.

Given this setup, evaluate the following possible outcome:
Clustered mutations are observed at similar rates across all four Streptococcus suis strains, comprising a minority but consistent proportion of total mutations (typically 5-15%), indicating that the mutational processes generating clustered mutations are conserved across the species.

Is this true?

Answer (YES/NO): NO